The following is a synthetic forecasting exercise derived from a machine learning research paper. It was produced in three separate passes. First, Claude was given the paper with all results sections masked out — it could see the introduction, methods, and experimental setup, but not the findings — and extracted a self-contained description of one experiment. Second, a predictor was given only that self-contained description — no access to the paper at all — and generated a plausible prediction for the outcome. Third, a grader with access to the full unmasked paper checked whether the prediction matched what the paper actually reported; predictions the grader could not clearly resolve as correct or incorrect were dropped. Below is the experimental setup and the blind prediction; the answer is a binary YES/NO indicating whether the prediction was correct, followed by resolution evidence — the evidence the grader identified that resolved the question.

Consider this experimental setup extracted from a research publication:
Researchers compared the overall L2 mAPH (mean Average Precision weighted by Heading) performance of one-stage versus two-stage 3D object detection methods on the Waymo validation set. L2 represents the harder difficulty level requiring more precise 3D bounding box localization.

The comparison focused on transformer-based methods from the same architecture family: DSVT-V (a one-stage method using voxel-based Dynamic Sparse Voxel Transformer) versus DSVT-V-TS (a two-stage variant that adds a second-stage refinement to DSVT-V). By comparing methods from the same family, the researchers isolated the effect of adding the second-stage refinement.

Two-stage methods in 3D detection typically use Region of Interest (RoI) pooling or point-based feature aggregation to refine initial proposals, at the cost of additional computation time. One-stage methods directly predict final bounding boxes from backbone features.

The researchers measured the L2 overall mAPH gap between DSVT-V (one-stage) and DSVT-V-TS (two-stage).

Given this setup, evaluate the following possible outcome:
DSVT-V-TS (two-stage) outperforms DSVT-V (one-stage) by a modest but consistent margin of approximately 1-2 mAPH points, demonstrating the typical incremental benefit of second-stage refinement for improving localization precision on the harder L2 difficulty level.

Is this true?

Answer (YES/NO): NO